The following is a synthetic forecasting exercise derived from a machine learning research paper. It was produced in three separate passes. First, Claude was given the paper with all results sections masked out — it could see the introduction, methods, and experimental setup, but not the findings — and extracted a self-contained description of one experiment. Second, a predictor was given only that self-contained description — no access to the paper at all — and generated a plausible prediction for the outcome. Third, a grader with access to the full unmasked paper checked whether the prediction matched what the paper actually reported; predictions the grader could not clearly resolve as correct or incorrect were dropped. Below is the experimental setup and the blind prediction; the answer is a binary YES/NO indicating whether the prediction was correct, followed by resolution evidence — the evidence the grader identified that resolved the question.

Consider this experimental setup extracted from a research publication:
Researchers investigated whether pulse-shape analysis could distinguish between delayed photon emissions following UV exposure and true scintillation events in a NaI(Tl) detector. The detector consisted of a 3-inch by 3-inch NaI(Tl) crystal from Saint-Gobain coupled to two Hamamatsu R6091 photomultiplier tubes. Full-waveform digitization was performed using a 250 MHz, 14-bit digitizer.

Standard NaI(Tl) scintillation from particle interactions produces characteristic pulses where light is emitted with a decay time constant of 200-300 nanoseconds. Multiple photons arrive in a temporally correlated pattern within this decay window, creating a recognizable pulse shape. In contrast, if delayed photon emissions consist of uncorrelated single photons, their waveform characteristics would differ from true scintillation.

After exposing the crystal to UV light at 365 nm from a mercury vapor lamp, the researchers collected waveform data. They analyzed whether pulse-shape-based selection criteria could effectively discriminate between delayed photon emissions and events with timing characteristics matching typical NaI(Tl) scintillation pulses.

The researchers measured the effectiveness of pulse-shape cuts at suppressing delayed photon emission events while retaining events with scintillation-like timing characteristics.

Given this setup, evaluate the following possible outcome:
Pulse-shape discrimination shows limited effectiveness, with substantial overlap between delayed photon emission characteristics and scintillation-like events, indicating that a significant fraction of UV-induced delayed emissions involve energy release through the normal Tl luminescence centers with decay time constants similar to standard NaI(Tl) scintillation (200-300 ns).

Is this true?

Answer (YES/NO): NO